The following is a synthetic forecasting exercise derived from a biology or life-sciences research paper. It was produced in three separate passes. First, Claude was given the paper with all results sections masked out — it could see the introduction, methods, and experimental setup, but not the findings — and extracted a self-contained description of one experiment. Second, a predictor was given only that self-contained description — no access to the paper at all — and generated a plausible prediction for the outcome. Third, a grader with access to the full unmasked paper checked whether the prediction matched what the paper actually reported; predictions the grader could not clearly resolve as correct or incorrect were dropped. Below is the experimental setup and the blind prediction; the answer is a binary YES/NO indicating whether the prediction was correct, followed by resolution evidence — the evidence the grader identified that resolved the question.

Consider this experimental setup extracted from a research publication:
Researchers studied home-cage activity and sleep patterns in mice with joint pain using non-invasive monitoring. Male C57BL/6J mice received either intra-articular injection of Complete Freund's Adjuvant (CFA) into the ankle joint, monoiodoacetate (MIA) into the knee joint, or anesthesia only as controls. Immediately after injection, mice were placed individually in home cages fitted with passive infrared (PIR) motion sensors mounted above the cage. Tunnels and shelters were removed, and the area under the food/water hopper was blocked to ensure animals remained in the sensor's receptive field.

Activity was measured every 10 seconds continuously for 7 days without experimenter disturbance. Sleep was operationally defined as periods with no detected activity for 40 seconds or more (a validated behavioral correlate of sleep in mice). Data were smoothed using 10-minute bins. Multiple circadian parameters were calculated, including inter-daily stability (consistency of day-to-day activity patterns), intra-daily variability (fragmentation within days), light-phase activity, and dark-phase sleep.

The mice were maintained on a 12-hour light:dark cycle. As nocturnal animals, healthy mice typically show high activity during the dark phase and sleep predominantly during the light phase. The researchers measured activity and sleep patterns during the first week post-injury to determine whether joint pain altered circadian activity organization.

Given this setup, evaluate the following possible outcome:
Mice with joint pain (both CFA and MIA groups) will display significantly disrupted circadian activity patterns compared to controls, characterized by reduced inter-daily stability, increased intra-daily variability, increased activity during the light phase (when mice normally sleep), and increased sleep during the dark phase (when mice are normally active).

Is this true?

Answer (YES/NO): NO